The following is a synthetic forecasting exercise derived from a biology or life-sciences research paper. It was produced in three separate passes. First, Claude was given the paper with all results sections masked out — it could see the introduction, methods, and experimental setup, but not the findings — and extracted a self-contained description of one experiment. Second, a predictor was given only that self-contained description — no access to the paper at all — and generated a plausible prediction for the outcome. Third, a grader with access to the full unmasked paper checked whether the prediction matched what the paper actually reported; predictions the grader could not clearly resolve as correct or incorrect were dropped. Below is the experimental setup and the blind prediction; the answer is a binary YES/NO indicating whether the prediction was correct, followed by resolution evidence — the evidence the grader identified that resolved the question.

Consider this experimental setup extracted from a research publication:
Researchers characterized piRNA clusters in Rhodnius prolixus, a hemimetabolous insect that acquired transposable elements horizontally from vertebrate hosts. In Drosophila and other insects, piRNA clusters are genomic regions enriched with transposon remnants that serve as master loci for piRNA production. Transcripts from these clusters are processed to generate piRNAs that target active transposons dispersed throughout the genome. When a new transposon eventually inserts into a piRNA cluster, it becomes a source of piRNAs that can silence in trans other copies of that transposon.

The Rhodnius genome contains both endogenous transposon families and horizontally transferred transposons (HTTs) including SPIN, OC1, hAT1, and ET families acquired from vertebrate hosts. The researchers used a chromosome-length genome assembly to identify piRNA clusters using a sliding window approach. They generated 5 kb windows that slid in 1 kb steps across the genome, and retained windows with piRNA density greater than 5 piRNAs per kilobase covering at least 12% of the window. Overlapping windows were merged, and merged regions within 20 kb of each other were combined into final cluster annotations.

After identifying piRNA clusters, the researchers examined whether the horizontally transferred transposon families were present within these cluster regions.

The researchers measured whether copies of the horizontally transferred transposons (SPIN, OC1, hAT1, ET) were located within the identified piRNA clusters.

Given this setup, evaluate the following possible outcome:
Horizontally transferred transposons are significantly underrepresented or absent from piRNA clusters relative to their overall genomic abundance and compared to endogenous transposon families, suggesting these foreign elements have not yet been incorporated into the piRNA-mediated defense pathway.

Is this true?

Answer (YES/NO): NO